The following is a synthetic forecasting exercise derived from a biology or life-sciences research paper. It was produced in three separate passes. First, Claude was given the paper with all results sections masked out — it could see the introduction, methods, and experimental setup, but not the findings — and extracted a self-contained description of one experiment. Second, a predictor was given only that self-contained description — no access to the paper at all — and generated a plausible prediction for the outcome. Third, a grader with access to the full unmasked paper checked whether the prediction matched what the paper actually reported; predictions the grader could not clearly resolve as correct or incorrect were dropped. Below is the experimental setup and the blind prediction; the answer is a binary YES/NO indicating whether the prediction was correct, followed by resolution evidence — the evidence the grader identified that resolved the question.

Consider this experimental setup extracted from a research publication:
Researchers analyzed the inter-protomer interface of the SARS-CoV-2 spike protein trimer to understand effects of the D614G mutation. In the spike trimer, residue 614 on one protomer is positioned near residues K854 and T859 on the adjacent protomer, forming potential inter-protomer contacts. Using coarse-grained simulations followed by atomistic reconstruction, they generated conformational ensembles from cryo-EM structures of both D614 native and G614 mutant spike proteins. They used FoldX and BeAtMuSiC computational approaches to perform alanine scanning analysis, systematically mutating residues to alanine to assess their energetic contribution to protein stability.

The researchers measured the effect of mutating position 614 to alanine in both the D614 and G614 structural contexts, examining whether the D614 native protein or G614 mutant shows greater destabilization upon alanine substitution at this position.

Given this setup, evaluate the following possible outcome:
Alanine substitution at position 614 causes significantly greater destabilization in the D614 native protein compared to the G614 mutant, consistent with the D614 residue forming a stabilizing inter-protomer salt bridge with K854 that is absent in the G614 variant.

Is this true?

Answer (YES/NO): NO